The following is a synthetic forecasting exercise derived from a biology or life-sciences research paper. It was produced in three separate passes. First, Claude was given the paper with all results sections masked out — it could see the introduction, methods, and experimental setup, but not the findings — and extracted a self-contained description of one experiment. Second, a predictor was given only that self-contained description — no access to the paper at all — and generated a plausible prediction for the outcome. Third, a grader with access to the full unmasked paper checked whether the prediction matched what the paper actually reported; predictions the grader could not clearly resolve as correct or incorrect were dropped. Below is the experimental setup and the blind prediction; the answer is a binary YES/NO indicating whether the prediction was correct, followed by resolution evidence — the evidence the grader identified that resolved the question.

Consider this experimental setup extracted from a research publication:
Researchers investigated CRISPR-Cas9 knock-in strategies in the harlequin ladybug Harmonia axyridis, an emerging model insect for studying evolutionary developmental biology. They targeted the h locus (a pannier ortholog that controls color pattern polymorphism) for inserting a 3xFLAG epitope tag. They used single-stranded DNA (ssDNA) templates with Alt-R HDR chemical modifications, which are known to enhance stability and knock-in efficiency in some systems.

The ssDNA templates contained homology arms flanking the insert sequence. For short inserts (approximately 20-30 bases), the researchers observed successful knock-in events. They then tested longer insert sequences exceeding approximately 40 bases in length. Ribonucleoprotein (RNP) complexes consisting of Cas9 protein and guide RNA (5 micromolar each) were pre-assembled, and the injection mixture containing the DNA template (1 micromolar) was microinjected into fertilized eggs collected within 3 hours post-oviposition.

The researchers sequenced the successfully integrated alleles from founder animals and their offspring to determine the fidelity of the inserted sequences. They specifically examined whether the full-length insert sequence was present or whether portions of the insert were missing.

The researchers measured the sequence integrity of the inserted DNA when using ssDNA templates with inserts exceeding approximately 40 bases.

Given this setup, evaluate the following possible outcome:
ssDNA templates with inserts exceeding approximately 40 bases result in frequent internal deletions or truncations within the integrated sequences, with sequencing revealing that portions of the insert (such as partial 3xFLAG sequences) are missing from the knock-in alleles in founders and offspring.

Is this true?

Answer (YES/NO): YES